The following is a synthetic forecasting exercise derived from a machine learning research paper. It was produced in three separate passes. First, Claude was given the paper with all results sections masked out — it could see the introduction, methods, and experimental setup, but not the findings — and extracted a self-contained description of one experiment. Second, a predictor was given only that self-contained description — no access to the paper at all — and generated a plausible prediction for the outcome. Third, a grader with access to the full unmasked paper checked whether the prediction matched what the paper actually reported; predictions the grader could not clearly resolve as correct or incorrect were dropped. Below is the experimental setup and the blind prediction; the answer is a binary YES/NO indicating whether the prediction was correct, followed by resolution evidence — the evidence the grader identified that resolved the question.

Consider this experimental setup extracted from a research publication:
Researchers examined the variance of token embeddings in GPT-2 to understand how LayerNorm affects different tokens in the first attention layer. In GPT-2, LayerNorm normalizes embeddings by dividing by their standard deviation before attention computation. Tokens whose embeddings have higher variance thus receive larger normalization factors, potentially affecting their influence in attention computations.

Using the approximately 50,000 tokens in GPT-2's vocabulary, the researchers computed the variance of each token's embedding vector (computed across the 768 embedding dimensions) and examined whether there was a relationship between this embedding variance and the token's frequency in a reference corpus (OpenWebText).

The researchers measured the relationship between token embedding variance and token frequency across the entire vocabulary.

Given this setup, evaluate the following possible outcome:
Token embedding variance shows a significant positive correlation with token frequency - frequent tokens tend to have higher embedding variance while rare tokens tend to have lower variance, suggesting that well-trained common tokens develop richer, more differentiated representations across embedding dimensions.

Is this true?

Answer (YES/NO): NO